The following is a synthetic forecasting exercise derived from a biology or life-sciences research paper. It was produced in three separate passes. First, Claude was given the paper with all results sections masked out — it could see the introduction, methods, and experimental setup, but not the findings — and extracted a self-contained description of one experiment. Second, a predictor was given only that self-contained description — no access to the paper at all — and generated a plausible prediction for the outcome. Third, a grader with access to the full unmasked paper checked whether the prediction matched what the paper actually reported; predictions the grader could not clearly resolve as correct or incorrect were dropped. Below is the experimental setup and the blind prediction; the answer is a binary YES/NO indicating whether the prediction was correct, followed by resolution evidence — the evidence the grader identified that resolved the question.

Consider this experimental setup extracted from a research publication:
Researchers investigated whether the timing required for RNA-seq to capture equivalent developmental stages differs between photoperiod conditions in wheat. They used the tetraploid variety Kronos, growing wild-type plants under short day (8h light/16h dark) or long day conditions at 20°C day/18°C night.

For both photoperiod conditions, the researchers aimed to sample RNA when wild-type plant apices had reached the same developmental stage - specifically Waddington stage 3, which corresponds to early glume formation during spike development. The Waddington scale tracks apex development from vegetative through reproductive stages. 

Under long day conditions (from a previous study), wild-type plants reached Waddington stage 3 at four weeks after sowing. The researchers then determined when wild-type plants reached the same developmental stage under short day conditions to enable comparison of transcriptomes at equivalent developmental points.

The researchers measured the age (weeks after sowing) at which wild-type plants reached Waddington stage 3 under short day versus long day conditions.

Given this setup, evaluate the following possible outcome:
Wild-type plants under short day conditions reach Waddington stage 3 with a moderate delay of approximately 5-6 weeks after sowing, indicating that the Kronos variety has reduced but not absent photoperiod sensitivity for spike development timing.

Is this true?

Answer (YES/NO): NO